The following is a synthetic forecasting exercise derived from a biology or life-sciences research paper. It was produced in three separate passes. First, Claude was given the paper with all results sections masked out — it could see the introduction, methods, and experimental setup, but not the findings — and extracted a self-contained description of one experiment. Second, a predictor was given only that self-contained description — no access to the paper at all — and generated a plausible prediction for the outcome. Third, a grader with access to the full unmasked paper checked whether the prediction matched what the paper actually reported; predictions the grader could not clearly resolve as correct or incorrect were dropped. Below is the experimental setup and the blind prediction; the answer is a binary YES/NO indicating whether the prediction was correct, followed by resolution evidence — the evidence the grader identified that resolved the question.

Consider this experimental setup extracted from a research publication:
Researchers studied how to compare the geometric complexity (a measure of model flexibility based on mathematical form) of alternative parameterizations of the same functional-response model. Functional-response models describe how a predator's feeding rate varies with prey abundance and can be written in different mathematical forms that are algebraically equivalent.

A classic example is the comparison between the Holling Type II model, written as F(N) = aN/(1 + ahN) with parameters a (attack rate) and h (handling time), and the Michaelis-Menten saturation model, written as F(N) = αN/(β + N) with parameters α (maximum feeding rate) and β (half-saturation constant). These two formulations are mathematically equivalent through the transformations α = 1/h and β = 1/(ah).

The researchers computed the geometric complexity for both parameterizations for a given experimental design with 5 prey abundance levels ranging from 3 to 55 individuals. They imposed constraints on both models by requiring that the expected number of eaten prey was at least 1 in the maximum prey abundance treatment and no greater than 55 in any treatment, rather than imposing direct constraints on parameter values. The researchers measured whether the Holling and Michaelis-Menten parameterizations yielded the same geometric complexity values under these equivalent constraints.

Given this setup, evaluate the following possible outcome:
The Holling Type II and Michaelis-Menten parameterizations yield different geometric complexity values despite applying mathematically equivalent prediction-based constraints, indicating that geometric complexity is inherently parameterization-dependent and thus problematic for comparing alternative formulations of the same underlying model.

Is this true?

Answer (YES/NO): NO